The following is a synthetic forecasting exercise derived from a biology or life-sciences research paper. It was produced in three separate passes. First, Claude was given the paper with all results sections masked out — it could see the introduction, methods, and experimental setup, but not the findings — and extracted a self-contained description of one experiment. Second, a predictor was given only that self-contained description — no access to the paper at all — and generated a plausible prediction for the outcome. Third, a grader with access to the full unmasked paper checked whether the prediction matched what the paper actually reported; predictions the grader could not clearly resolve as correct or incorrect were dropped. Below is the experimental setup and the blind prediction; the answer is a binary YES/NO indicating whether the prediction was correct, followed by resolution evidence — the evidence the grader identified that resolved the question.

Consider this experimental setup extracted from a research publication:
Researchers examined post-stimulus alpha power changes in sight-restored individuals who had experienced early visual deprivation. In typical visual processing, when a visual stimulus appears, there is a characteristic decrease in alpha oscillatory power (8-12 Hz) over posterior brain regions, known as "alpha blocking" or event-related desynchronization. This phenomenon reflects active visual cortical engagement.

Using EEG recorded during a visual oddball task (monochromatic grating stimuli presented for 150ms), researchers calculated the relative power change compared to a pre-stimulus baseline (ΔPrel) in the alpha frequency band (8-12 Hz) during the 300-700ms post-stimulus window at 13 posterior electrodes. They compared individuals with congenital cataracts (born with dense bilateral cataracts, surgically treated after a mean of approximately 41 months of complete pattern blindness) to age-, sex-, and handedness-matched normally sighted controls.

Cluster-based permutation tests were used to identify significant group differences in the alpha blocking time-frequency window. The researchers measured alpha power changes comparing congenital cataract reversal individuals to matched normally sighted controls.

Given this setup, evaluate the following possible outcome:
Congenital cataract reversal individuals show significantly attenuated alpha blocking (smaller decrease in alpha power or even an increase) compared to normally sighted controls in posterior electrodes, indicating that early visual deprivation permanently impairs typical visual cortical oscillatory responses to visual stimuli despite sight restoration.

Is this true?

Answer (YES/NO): NO